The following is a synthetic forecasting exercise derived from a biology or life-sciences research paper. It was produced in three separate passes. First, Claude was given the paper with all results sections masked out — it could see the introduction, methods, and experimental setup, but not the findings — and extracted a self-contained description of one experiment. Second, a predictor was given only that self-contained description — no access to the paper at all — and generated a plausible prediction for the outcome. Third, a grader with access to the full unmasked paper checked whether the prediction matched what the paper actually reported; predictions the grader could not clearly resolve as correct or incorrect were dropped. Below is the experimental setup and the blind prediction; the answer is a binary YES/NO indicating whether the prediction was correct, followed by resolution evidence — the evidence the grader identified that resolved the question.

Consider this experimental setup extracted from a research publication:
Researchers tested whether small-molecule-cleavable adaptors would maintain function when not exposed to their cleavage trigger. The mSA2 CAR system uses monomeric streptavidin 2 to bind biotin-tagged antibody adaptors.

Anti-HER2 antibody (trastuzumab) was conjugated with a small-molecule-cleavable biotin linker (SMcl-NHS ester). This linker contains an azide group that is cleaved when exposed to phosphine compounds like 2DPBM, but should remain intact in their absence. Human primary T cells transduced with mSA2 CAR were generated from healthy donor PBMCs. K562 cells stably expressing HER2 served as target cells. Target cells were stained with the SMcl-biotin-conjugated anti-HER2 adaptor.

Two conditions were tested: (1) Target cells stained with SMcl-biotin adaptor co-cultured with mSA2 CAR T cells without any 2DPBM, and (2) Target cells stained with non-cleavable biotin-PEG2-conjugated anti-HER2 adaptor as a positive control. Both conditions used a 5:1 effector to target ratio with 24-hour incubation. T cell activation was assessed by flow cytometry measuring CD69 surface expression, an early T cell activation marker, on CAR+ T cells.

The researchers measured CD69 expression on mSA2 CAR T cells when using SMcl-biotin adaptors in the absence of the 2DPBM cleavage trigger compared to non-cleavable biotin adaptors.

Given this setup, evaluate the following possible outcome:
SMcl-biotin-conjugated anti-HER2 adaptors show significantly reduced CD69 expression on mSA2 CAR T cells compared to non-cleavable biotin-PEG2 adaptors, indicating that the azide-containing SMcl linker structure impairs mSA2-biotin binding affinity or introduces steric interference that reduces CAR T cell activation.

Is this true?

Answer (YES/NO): NO